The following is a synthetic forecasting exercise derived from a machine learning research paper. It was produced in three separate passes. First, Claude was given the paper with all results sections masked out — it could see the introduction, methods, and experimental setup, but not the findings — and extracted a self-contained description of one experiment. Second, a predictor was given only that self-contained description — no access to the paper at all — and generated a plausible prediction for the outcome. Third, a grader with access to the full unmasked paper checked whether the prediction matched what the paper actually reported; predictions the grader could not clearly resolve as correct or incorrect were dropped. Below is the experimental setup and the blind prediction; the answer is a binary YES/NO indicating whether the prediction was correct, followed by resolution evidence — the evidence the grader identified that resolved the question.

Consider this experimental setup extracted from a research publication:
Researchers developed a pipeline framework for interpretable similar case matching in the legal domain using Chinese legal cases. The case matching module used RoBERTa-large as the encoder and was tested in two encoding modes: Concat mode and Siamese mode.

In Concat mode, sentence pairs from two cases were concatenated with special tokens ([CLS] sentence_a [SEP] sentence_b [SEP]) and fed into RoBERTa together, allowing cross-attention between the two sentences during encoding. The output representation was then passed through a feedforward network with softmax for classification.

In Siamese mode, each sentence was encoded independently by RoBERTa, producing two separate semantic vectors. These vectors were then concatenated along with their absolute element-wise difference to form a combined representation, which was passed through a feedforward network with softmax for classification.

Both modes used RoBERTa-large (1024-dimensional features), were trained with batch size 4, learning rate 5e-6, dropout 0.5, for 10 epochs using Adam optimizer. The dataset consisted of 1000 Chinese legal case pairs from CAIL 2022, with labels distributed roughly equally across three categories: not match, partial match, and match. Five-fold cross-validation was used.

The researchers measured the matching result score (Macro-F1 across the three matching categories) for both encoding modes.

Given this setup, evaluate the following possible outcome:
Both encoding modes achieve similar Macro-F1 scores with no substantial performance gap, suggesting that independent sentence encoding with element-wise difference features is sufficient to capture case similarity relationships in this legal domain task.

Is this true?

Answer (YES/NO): YES